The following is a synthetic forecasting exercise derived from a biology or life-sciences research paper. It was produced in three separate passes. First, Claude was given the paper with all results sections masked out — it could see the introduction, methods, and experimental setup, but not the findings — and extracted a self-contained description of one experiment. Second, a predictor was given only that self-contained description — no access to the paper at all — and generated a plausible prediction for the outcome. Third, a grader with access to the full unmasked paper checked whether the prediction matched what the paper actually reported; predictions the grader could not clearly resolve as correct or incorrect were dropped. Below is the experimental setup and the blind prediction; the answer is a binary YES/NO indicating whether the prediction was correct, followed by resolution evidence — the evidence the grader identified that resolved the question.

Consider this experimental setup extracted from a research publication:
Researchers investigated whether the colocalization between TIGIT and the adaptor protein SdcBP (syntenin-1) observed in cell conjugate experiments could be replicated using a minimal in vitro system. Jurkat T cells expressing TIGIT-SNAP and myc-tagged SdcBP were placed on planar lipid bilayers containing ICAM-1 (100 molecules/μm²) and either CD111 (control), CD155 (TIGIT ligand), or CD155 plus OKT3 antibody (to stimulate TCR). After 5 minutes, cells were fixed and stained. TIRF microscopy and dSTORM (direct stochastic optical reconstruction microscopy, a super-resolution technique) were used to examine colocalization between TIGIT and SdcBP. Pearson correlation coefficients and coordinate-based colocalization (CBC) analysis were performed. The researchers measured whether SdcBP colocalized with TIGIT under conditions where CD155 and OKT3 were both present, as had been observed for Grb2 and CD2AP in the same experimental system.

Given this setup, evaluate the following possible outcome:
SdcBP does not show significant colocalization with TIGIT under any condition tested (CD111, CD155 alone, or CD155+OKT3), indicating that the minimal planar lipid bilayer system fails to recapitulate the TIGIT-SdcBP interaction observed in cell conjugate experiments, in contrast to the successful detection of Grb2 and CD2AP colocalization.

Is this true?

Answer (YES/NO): YES